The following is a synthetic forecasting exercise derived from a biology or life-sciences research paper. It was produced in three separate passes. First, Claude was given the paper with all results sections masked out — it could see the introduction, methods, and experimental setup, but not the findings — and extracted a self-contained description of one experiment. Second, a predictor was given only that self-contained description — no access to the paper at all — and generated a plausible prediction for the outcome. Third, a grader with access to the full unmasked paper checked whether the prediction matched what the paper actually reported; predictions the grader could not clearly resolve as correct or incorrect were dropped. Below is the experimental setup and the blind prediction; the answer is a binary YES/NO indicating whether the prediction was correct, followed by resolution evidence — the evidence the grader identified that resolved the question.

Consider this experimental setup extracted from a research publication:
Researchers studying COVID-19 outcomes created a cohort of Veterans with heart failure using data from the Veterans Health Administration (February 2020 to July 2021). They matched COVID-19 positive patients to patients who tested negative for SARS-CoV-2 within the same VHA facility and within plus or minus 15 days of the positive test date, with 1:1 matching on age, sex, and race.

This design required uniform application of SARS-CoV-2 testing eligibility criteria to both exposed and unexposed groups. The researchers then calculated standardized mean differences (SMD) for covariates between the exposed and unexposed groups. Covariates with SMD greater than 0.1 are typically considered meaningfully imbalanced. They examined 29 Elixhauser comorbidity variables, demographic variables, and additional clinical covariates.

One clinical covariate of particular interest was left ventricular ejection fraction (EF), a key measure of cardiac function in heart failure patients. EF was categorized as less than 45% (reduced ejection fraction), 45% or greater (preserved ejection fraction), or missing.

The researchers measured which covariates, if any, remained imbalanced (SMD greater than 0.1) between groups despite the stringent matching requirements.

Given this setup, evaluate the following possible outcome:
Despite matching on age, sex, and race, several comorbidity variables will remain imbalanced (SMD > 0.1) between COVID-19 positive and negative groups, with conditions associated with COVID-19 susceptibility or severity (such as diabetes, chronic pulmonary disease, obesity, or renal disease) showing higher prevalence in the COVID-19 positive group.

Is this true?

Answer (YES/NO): NO